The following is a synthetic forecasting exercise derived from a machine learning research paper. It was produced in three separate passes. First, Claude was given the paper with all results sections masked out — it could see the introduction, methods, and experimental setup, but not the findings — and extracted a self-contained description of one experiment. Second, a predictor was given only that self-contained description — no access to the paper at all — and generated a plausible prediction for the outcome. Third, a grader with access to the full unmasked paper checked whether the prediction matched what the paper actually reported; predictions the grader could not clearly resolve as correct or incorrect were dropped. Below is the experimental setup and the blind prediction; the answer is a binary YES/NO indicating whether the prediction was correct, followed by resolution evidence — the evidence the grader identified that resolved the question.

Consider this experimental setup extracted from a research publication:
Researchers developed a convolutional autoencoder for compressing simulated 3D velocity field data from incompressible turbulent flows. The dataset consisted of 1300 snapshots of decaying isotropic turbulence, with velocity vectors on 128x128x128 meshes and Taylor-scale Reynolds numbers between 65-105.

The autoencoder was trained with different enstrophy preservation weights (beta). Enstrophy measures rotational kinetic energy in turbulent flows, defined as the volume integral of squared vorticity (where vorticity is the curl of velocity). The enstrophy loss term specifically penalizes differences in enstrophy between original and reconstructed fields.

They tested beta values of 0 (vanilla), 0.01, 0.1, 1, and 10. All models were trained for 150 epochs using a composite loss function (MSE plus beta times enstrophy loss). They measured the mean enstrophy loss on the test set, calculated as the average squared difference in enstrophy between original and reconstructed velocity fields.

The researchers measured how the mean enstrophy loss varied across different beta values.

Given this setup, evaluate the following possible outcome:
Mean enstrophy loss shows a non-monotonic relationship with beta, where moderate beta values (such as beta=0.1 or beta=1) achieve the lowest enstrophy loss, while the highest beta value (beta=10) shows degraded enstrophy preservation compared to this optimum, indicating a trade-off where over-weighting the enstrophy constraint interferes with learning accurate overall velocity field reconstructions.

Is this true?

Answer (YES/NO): NO